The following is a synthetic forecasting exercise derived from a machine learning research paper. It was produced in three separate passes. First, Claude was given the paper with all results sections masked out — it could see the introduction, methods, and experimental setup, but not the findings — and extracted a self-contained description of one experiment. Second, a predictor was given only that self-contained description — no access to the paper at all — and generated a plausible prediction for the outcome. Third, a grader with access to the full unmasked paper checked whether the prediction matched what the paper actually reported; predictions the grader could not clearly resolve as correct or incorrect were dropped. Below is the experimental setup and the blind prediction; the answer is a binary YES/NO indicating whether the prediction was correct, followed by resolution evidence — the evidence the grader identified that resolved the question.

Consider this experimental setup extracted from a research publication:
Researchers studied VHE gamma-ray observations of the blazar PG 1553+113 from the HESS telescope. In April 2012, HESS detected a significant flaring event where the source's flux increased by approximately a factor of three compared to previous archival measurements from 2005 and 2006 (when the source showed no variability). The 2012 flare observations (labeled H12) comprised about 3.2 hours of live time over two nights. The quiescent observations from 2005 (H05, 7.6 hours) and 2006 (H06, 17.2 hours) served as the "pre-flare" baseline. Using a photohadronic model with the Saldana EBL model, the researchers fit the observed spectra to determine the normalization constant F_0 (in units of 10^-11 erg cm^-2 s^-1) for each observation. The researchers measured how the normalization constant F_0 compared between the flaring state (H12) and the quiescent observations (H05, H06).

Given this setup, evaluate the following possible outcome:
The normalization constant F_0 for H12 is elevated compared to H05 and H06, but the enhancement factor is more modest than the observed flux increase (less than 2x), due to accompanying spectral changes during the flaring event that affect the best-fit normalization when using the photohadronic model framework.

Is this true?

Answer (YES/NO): NO